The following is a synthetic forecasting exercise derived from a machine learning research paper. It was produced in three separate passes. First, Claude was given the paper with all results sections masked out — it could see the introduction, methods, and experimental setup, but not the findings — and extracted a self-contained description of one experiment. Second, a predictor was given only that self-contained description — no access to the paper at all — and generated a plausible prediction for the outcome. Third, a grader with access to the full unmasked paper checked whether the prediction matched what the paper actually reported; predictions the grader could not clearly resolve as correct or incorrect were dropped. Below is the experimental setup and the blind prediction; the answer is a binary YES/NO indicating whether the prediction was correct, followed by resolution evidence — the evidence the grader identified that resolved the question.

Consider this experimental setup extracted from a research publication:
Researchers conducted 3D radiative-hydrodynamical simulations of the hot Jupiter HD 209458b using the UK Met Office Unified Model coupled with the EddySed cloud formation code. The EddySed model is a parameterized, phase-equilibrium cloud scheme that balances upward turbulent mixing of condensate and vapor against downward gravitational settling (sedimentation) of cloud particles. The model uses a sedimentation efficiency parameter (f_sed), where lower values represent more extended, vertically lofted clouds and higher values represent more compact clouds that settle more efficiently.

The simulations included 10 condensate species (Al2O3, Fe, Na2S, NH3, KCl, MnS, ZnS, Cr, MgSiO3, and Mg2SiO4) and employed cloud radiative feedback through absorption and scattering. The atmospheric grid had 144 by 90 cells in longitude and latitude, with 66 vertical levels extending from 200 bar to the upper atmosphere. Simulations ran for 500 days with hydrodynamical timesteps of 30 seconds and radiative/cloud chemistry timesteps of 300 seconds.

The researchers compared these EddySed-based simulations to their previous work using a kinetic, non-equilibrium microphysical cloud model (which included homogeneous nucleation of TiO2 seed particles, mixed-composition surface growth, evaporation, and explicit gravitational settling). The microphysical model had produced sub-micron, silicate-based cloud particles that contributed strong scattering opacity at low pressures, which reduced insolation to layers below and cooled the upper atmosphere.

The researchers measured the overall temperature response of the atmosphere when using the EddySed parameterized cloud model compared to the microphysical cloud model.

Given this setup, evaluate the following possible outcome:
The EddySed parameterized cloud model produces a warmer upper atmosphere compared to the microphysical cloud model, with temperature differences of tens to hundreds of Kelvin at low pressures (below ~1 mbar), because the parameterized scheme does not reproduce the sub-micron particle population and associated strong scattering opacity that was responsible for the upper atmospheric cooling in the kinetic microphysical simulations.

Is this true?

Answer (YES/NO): YES